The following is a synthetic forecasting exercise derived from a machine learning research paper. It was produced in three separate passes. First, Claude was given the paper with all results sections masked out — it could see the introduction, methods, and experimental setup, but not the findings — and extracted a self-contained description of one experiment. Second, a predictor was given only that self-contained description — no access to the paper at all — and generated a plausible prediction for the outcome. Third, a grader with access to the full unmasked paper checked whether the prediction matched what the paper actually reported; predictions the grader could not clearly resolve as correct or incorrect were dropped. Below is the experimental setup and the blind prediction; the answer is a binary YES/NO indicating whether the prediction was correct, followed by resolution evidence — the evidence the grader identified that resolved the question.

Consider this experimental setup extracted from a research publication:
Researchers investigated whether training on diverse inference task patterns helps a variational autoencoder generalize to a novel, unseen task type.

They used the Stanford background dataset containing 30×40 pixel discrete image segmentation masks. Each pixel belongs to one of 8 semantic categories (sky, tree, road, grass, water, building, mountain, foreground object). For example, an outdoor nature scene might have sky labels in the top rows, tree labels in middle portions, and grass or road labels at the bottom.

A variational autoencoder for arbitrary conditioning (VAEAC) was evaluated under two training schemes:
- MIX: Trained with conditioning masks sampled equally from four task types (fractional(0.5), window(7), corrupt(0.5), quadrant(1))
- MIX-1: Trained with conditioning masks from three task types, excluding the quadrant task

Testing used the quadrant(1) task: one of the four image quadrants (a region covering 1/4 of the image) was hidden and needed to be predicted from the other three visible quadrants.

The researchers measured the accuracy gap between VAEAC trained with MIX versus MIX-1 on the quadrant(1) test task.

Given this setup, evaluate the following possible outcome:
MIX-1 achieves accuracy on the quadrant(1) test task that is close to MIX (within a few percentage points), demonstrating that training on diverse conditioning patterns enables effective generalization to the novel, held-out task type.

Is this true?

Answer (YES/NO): NO